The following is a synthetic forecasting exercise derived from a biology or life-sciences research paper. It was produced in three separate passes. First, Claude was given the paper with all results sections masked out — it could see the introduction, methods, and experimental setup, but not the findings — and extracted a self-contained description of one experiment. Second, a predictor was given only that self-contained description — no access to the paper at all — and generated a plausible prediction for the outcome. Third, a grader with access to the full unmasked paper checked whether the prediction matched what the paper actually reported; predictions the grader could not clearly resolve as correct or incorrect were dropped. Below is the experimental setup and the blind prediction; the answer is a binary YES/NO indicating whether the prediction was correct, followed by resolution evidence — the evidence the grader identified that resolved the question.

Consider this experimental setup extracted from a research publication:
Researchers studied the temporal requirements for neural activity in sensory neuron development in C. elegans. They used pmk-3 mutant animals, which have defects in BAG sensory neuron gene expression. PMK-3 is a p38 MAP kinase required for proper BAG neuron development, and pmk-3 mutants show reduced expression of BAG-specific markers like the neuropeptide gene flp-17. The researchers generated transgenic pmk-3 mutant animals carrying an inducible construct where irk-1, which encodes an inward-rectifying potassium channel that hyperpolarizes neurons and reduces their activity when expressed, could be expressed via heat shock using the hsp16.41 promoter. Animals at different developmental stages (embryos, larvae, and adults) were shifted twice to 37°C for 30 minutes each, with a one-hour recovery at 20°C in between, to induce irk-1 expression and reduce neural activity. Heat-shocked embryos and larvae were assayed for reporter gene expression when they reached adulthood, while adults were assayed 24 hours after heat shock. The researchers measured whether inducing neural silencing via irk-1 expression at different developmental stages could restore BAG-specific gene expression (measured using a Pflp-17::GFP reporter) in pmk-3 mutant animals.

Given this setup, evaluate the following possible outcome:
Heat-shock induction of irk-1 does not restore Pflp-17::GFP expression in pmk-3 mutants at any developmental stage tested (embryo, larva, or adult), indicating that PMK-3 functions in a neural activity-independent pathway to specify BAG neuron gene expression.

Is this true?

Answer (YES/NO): NO